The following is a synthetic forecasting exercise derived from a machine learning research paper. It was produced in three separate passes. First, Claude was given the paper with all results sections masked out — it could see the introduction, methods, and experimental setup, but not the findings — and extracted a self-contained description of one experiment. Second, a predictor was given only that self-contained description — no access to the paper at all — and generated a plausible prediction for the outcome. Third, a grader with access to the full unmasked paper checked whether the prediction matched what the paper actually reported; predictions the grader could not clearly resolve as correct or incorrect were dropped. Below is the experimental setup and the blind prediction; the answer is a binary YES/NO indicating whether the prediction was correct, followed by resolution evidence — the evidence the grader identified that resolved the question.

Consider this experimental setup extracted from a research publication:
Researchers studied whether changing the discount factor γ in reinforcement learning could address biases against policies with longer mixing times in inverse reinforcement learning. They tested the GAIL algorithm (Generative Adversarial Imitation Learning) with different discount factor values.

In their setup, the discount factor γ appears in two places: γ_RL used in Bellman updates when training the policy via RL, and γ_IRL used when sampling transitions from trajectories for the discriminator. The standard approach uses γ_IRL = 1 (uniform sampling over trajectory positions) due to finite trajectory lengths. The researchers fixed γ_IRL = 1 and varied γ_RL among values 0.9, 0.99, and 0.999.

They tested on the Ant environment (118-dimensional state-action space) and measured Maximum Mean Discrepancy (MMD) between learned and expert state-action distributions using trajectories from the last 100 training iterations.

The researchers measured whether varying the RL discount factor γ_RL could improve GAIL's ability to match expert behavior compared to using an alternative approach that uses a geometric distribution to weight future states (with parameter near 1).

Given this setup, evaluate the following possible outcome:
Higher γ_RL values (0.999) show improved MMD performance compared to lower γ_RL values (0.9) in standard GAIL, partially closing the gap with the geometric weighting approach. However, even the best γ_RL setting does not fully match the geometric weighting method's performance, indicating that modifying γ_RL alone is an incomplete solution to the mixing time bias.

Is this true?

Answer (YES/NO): NO